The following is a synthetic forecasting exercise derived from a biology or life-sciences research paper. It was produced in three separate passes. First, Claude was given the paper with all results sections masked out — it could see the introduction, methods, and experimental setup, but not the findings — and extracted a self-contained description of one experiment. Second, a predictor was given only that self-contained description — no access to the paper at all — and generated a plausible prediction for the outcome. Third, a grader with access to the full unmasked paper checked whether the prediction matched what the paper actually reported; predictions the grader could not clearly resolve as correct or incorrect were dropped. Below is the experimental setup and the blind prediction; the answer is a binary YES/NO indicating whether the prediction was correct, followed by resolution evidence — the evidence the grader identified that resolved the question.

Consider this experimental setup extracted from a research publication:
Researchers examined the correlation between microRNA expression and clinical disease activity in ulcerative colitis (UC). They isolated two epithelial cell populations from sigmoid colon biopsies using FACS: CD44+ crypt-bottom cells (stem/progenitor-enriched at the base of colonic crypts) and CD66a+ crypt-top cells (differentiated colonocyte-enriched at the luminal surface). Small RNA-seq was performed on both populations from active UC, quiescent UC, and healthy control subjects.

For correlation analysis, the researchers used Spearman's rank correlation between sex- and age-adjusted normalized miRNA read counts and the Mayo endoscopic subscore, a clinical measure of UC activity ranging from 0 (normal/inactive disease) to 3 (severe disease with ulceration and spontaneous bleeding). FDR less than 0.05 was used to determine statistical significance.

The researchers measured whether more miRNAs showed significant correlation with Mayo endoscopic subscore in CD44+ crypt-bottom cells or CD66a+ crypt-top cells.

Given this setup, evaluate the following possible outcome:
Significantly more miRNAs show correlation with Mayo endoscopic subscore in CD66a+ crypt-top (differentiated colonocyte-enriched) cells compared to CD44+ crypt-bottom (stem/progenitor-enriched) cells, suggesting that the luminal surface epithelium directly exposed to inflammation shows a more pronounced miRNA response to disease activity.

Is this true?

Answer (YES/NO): NO